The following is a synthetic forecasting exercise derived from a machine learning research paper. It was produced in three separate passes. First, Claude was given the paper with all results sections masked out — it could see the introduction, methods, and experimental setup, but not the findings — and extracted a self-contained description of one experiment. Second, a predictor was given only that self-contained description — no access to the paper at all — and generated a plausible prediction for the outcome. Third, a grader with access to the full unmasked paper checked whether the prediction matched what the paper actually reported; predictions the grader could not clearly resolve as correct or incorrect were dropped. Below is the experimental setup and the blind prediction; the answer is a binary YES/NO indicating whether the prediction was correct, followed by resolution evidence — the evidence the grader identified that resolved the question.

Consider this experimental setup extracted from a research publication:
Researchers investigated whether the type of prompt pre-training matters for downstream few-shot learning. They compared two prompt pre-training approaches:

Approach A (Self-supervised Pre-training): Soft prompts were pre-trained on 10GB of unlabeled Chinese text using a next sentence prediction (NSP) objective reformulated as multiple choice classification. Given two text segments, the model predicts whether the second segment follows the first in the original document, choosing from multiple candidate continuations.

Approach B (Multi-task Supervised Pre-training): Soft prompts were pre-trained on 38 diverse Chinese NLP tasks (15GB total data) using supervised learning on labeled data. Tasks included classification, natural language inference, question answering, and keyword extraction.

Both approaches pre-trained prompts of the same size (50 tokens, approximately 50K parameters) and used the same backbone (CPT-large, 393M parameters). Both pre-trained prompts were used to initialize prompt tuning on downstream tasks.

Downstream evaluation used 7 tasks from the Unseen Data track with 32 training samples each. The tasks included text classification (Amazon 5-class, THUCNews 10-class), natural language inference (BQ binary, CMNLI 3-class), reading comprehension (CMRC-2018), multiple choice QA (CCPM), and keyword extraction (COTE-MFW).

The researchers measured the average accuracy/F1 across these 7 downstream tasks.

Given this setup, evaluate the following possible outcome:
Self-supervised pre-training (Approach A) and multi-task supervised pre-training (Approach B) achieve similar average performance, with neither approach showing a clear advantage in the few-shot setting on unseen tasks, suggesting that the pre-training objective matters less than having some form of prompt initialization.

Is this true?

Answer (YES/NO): NO